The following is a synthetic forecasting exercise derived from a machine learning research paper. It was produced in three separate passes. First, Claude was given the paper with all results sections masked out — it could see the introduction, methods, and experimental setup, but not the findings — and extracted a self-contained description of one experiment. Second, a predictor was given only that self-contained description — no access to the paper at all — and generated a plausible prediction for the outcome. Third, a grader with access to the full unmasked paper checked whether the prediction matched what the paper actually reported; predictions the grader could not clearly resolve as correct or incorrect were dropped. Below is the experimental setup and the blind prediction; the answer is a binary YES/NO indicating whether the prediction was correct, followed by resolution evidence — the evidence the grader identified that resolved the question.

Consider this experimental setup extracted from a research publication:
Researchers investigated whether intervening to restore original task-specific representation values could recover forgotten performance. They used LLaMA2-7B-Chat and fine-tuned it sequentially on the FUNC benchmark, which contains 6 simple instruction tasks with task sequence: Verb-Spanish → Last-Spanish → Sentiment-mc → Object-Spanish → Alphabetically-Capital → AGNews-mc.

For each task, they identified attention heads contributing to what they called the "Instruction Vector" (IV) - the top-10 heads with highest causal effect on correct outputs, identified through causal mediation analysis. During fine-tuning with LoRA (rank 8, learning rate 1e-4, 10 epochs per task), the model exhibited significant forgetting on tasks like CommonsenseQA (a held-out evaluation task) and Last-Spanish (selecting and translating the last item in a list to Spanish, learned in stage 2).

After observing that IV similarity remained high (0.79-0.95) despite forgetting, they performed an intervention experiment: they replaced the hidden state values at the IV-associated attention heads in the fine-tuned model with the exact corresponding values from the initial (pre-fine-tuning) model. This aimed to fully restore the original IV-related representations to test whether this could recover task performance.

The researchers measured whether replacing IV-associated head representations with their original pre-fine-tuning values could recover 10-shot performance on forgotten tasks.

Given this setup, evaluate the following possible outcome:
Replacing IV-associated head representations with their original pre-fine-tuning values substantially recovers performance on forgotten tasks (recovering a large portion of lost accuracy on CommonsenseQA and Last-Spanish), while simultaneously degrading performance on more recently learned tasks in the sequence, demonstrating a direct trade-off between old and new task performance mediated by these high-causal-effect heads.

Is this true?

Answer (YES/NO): NO